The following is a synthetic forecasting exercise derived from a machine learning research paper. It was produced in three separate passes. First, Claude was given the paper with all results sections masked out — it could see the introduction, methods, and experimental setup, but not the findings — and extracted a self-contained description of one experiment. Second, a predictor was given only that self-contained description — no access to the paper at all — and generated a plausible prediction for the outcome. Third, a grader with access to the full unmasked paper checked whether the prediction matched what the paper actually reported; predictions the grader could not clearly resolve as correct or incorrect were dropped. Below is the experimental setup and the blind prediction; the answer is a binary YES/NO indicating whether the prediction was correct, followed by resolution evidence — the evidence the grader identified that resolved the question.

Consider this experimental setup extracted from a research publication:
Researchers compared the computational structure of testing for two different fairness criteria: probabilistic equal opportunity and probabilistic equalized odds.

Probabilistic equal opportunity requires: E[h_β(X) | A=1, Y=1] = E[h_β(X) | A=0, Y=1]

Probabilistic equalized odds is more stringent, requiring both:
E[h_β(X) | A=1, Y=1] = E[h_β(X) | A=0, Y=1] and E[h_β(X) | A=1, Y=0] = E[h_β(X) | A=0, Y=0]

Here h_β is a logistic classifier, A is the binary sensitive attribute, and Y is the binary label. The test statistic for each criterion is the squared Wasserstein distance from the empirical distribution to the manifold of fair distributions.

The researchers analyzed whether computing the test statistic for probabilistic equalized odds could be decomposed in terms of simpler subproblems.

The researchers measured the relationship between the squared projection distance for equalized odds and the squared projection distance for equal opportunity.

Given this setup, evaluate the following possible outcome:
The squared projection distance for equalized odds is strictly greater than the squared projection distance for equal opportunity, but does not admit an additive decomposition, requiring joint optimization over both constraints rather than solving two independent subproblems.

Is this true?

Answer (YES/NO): NO